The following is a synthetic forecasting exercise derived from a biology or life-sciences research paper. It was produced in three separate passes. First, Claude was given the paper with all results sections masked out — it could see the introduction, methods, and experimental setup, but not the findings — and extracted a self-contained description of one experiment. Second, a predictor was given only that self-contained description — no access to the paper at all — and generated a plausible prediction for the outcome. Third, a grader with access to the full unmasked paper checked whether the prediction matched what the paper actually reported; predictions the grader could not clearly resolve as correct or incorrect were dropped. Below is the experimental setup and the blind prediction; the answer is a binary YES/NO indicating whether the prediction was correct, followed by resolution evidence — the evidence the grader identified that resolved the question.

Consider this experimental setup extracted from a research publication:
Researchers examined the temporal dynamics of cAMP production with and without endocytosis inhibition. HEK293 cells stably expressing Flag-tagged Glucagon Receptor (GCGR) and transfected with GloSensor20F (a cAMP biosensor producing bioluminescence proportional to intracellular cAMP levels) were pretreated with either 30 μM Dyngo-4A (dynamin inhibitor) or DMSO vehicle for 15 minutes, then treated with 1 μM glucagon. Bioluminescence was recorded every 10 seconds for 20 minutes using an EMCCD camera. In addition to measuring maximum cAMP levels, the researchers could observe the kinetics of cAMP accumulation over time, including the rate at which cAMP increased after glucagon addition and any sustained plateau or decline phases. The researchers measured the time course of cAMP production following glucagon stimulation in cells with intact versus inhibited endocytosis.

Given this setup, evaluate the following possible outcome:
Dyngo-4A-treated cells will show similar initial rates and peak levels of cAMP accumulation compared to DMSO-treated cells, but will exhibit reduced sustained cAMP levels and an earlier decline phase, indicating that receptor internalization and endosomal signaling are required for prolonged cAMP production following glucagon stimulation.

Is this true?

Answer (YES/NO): NO